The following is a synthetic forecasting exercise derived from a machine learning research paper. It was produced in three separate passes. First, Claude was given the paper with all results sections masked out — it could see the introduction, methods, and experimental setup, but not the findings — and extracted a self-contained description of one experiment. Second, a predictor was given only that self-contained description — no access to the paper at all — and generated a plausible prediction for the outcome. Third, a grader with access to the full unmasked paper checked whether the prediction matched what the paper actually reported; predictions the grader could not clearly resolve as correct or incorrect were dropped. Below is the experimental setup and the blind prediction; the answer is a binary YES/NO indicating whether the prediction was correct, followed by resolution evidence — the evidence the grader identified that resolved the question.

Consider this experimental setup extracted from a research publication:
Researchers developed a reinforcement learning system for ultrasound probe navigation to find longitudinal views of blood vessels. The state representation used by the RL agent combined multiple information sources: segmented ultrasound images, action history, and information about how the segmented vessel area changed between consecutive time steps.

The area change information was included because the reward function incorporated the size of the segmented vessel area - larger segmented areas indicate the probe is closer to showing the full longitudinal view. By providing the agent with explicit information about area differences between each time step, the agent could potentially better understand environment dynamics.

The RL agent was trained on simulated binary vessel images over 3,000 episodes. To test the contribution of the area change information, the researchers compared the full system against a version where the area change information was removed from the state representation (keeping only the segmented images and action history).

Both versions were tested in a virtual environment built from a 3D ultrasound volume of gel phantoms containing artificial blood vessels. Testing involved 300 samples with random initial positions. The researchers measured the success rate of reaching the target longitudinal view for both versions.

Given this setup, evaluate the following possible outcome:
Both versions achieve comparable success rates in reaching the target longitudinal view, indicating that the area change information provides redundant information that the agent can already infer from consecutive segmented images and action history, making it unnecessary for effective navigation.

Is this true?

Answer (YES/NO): NO